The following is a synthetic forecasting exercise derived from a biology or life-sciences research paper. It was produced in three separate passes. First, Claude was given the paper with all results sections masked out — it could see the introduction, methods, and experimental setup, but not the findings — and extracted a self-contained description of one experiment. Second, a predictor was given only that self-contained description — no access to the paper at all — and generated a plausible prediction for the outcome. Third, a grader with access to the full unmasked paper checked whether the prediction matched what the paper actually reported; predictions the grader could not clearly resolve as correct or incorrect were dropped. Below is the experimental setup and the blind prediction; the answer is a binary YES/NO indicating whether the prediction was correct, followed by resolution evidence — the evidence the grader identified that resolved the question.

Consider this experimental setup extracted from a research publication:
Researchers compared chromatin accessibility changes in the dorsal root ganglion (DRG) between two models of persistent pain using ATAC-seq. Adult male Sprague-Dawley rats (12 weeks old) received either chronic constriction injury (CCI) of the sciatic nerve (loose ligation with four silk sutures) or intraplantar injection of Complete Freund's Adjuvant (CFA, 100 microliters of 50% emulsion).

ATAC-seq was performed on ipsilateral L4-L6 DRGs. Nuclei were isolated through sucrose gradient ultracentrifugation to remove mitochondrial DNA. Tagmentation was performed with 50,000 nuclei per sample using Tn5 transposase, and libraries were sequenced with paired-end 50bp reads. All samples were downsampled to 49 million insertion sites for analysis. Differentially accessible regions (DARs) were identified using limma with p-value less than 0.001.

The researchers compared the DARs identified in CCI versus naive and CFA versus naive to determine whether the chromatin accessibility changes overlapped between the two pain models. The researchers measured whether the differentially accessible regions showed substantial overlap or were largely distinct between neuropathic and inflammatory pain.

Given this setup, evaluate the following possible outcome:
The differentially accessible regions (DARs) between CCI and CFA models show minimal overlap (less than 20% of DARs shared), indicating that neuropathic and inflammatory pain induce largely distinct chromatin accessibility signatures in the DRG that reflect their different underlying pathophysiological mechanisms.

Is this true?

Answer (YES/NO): YES